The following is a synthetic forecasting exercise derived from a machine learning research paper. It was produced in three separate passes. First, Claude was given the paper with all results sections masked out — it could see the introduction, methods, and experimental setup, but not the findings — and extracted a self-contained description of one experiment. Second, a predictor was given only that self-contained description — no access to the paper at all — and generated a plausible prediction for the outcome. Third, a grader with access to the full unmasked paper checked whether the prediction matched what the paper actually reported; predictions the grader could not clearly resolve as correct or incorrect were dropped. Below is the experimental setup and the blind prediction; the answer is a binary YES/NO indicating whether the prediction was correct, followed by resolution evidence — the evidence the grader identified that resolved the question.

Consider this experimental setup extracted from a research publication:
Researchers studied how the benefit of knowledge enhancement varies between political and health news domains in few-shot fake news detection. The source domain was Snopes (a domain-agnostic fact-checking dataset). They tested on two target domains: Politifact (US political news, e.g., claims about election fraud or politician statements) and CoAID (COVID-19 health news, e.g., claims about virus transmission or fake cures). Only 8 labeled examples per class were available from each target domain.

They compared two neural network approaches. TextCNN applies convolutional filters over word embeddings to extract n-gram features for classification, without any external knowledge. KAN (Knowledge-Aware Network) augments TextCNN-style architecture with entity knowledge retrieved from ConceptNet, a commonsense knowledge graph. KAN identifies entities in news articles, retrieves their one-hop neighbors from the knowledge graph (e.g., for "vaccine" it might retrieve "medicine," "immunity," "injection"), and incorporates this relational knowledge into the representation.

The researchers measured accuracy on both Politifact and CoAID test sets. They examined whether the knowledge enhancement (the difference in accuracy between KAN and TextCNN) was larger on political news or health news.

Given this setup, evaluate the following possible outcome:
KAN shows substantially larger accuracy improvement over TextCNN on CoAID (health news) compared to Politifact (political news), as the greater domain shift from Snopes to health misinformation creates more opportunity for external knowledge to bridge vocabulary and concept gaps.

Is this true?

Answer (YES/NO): YES